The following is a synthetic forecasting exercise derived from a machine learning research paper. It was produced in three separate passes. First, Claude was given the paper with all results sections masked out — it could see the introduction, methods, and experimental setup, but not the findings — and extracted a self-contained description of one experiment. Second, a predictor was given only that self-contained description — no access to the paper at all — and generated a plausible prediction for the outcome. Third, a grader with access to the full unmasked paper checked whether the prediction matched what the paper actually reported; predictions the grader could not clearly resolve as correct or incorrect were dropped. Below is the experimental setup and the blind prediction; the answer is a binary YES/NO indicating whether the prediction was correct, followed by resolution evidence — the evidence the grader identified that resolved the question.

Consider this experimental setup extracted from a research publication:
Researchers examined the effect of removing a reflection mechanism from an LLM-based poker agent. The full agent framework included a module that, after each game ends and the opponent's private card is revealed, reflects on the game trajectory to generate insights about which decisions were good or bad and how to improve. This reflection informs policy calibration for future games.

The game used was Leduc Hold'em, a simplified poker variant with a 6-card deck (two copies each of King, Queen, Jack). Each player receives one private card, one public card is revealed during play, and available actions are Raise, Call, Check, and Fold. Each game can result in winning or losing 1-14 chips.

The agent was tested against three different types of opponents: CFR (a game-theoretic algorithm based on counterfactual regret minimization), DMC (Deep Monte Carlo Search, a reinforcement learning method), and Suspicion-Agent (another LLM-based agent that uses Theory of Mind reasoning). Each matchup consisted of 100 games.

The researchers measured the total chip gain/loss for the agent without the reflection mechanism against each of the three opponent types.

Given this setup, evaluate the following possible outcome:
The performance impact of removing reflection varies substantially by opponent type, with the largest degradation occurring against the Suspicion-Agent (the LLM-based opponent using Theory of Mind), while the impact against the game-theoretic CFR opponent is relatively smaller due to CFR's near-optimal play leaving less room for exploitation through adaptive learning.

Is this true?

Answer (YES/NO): NO